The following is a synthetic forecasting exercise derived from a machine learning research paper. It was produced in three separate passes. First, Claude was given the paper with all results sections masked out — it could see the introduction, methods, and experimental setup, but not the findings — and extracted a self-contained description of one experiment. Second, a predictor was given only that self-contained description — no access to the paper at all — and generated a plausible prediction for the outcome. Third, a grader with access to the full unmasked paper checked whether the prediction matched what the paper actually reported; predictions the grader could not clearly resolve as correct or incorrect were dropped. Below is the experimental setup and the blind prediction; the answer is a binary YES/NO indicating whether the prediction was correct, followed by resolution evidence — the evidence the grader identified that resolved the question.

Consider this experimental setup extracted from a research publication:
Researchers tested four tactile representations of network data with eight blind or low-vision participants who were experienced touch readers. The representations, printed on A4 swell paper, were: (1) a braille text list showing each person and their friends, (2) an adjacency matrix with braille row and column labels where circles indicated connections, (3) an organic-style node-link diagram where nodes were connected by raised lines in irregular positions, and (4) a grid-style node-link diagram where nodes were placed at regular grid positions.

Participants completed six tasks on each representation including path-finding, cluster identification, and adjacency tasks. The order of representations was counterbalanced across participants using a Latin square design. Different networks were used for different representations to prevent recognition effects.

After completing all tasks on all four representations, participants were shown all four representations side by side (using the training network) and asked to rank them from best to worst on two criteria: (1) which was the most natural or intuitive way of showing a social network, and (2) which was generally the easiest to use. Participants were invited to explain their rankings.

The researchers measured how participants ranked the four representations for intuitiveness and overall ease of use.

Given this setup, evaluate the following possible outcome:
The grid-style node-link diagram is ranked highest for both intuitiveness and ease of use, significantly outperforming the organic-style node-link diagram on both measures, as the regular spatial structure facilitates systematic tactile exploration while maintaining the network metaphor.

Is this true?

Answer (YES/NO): NO